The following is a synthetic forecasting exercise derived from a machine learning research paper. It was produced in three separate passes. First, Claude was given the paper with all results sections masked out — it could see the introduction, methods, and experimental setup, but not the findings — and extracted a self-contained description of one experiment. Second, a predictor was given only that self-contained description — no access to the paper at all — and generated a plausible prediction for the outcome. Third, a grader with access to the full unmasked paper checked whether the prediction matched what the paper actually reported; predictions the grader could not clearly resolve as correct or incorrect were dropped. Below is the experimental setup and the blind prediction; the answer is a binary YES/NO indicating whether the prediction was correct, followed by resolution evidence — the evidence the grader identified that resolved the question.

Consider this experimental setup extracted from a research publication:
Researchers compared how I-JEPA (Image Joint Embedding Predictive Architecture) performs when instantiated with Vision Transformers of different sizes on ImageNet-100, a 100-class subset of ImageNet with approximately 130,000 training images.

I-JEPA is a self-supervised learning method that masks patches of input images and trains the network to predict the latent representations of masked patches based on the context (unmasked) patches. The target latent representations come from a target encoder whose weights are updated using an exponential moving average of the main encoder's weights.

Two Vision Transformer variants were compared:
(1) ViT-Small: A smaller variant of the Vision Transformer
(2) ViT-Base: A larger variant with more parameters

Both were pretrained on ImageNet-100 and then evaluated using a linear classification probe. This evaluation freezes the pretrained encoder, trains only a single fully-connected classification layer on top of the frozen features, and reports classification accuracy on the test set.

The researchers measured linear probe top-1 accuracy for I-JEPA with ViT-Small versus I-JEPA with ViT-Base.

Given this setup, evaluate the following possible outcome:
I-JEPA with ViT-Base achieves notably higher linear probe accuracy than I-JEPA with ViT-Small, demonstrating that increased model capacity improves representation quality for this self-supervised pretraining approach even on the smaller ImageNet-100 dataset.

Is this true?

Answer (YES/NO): YES